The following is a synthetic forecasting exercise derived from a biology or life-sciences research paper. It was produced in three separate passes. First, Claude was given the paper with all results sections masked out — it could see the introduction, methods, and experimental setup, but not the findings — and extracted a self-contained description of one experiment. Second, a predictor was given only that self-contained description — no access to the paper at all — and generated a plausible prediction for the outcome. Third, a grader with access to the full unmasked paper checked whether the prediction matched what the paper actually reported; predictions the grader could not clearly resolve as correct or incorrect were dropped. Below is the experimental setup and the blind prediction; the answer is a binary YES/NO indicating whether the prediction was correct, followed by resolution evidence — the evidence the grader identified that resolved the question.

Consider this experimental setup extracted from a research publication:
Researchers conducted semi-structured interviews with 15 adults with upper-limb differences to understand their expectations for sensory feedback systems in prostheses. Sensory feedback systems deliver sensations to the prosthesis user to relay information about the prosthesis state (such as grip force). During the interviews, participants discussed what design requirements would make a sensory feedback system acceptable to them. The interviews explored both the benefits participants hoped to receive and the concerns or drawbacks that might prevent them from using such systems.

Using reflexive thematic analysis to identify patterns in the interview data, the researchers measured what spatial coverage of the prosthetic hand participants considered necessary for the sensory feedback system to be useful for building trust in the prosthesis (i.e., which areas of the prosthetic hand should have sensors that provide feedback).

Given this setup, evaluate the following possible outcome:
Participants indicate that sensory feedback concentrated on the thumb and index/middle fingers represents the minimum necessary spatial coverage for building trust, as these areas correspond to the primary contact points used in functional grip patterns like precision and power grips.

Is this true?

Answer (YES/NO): NO